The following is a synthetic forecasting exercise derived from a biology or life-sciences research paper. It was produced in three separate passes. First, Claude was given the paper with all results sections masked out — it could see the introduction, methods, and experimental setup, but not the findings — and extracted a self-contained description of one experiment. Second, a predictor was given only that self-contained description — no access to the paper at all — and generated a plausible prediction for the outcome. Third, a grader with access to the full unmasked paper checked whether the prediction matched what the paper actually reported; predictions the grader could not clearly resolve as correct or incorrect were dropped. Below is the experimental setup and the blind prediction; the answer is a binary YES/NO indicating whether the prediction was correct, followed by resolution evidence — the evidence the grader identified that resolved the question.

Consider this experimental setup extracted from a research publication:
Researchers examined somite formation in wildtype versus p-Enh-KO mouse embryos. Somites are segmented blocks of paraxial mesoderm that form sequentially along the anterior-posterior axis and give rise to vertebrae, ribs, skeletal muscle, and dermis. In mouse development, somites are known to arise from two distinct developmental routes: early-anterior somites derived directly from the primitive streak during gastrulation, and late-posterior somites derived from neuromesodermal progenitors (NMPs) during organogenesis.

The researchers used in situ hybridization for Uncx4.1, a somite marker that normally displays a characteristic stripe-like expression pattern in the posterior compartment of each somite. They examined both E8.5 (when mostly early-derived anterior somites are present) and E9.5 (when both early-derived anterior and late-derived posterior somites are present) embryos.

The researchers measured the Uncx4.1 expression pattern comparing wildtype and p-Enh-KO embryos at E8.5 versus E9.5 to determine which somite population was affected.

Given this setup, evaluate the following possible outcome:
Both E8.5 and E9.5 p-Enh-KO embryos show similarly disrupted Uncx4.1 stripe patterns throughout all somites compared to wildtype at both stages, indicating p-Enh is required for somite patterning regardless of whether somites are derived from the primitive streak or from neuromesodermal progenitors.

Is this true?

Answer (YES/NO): NO